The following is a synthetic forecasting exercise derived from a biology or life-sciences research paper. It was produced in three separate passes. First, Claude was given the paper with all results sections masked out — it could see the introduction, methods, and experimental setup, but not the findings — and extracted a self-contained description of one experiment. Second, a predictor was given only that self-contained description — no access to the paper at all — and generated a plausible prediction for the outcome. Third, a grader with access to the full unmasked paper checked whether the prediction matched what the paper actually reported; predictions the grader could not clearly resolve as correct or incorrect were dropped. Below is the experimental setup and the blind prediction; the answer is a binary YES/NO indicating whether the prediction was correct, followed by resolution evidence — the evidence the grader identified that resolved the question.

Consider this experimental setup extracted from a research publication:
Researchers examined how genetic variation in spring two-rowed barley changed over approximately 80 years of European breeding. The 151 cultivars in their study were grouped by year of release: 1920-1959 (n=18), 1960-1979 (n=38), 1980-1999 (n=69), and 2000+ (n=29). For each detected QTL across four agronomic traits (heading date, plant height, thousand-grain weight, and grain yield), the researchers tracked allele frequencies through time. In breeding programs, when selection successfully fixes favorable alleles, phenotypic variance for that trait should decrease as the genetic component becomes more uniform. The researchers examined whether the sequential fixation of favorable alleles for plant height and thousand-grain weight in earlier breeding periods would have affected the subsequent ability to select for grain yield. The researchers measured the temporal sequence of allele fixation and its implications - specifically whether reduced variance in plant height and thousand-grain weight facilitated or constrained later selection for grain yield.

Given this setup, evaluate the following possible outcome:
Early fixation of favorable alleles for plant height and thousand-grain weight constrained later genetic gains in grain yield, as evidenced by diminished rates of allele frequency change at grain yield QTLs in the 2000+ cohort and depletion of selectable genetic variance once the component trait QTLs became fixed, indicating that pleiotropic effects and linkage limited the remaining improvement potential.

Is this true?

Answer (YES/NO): NO